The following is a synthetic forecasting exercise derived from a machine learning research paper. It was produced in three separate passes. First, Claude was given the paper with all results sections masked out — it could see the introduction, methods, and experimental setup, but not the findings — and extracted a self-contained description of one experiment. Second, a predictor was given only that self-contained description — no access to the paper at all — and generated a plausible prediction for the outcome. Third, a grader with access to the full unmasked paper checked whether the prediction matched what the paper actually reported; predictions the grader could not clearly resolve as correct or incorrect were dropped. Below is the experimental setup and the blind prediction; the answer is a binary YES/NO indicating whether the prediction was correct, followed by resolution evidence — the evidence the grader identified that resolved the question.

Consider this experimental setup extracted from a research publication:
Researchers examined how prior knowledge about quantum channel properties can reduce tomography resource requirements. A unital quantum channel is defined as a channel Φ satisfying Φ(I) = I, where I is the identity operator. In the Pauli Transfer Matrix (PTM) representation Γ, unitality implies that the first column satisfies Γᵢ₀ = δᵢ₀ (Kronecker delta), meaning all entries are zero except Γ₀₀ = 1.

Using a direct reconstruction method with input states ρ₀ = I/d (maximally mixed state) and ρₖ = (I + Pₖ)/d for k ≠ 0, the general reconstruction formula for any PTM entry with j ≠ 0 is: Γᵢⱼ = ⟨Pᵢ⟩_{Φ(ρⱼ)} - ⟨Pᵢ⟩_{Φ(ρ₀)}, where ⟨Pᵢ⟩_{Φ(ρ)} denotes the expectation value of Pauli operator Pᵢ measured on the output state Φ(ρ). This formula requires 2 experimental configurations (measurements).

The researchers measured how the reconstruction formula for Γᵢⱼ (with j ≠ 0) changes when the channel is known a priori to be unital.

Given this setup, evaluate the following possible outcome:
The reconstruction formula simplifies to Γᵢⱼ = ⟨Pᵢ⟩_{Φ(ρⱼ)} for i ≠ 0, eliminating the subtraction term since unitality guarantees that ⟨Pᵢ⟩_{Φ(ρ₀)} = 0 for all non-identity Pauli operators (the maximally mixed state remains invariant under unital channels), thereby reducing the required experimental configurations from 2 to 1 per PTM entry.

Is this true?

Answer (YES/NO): YES